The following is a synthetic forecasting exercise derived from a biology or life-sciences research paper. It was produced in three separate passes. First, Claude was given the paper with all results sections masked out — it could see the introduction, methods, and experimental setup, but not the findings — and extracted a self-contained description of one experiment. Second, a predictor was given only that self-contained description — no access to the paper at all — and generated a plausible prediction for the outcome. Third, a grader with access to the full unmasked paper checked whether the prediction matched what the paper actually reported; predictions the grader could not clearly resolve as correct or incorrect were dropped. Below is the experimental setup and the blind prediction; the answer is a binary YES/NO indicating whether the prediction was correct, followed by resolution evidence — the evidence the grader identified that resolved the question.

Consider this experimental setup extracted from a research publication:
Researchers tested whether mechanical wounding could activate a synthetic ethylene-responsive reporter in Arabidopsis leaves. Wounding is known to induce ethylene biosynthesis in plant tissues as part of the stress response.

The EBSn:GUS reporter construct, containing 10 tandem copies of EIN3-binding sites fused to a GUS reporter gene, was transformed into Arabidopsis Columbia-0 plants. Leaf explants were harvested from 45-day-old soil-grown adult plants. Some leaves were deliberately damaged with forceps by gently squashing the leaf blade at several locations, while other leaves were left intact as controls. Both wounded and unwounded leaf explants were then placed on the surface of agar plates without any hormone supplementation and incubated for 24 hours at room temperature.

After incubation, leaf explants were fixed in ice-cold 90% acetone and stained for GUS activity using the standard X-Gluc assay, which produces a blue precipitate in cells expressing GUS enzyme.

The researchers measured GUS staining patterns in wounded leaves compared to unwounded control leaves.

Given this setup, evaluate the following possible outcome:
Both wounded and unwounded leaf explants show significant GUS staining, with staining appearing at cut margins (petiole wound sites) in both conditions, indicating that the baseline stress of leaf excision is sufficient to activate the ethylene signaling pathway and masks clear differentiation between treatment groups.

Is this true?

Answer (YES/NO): NO